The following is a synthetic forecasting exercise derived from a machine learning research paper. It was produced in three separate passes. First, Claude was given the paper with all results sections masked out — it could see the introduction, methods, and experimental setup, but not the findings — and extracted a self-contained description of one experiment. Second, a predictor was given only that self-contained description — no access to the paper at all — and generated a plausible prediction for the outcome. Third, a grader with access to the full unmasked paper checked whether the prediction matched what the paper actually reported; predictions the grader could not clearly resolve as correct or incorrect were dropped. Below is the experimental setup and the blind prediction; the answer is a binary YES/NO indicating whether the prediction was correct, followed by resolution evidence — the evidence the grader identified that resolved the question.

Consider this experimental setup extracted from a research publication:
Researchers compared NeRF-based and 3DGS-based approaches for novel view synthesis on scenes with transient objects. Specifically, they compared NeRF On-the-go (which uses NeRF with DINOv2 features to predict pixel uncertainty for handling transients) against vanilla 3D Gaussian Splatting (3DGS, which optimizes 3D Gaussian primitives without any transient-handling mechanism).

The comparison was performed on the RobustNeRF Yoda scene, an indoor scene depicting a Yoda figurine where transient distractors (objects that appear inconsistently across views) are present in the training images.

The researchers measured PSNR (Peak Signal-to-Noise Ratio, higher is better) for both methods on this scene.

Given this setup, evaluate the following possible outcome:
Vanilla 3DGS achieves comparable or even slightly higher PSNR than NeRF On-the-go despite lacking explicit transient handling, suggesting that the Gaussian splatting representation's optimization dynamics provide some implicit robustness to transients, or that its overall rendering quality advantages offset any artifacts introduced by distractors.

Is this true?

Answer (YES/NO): NO